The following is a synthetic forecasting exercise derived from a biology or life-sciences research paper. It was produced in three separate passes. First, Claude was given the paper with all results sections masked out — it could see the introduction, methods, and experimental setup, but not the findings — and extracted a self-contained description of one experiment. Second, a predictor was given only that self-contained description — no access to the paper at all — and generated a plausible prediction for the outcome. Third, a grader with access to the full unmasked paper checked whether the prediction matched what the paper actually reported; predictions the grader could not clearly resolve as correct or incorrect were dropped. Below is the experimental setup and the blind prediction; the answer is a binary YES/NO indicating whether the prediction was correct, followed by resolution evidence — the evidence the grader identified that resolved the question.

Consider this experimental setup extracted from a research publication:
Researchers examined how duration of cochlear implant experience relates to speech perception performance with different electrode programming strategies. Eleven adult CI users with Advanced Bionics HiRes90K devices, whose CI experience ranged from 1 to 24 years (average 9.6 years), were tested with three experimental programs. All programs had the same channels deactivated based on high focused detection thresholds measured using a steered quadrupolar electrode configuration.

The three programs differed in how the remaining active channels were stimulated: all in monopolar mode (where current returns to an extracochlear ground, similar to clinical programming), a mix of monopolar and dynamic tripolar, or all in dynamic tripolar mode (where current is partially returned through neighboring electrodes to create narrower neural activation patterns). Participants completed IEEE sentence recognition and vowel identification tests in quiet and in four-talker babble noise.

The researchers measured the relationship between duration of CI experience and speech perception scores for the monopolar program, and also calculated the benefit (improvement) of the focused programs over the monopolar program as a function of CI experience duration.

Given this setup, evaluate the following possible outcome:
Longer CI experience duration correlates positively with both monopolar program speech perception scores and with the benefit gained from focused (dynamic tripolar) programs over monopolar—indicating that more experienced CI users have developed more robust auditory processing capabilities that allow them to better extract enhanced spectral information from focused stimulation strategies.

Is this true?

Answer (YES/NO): NO